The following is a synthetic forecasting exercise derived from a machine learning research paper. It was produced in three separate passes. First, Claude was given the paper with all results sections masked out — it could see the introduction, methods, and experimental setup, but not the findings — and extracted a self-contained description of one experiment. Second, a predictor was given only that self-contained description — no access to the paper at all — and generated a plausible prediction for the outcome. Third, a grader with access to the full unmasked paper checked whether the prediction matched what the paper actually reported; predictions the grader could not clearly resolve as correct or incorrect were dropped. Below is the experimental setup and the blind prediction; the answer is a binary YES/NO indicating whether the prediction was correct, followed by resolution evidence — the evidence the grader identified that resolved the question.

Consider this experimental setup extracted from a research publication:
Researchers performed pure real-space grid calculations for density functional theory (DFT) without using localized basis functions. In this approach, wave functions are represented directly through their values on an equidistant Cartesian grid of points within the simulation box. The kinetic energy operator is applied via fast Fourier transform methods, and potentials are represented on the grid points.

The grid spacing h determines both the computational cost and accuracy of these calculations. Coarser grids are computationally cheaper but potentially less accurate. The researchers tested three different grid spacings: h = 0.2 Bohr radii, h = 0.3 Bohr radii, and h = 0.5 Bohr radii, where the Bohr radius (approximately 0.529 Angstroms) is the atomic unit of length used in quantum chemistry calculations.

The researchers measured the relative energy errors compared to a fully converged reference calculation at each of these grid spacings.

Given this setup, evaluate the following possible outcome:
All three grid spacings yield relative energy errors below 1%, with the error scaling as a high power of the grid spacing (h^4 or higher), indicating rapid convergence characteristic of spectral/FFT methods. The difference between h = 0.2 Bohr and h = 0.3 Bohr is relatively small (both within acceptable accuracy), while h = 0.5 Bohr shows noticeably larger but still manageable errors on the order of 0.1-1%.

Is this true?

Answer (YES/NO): YES